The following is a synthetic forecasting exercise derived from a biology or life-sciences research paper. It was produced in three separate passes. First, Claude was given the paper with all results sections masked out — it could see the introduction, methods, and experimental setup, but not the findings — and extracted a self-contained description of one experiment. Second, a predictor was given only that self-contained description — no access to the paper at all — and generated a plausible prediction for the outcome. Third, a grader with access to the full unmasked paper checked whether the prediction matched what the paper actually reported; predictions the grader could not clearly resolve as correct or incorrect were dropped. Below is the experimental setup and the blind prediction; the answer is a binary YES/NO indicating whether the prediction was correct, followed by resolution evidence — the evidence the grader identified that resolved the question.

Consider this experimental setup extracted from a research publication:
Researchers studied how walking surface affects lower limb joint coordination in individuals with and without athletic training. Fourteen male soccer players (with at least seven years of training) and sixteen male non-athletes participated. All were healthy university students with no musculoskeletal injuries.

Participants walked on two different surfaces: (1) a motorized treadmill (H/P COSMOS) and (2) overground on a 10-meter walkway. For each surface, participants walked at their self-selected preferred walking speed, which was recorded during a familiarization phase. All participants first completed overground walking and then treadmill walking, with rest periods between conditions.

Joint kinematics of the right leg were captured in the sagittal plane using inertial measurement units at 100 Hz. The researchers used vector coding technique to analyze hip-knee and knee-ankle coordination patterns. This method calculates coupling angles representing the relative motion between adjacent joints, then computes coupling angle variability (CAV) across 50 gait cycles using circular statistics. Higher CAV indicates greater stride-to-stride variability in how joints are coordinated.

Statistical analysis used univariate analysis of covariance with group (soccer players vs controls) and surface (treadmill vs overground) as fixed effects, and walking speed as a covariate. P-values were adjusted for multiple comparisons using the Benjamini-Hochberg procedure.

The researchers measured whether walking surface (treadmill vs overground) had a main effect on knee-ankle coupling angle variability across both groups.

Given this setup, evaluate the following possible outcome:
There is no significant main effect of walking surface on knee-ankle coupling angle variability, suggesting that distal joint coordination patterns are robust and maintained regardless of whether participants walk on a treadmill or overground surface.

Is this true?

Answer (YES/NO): YES